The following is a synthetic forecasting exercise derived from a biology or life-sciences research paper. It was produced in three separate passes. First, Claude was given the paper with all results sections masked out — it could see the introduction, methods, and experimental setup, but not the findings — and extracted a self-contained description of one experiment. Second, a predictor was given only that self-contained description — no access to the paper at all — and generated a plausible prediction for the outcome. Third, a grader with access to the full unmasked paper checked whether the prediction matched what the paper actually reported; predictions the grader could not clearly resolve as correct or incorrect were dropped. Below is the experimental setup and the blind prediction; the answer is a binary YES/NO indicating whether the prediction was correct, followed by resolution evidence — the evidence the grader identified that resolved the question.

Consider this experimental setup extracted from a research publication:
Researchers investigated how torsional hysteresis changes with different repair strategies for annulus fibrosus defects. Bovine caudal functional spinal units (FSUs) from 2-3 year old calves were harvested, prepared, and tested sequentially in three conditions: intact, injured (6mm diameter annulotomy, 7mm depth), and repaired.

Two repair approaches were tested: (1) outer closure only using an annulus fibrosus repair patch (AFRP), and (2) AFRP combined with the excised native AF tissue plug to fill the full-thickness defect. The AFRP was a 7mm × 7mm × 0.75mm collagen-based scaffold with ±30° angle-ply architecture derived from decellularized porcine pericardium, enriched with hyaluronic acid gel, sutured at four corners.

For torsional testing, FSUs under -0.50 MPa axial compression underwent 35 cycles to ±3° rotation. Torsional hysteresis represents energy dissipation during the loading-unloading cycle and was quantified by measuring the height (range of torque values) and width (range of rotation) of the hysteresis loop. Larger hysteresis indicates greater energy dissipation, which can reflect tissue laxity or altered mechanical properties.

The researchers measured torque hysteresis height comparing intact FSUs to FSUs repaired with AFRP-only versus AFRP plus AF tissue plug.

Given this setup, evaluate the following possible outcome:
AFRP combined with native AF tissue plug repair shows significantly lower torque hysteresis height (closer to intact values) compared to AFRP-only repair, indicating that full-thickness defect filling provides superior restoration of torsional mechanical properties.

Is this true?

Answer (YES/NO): NO